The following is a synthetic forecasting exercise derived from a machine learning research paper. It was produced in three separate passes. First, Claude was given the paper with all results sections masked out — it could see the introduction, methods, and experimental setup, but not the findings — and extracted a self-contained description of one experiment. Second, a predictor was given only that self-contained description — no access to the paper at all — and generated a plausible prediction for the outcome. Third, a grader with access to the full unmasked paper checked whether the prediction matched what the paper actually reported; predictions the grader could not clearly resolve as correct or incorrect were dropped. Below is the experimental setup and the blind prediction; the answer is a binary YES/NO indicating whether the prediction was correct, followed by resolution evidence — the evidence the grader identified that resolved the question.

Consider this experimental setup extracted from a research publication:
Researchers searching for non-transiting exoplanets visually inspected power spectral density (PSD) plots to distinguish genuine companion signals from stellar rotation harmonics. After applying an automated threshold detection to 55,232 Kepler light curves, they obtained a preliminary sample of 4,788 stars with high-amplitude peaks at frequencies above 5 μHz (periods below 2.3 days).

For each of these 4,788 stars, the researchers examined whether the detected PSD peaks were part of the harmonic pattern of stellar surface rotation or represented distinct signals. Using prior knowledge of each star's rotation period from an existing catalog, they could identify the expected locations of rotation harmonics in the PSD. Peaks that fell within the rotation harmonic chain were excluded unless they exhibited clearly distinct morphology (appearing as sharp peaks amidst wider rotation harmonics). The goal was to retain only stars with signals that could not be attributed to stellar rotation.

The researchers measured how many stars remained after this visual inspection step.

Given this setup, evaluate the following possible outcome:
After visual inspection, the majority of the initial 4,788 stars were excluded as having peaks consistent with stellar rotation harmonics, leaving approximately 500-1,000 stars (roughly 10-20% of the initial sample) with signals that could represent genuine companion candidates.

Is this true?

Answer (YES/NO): NO